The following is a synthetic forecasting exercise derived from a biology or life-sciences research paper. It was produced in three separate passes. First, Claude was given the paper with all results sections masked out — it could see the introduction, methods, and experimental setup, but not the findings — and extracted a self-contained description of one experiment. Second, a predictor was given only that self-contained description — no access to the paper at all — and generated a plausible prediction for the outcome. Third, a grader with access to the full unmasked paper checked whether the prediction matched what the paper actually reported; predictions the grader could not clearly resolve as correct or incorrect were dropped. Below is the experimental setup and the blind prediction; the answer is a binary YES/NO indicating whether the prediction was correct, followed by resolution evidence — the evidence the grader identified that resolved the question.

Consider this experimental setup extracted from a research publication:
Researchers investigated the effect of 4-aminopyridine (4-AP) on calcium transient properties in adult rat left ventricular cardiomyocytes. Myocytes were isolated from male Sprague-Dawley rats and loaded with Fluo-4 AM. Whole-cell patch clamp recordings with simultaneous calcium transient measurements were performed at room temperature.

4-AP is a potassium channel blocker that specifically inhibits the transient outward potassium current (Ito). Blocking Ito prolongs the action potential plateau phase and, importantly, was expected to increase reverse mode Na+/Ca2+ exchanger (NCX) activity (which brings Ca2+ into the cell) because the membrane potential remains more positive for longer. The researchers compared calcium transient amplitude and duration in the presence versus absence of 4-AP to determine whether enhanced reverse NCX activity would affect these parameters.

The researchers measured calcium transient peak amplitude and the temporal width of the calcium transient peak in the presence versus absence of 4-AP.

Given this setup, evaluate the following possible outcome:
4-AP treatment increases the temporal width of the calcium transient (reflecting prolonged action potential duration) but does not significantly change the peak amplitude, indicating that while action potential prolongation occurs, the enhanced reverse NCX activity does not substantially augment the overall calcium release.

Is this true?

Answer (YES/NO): YES